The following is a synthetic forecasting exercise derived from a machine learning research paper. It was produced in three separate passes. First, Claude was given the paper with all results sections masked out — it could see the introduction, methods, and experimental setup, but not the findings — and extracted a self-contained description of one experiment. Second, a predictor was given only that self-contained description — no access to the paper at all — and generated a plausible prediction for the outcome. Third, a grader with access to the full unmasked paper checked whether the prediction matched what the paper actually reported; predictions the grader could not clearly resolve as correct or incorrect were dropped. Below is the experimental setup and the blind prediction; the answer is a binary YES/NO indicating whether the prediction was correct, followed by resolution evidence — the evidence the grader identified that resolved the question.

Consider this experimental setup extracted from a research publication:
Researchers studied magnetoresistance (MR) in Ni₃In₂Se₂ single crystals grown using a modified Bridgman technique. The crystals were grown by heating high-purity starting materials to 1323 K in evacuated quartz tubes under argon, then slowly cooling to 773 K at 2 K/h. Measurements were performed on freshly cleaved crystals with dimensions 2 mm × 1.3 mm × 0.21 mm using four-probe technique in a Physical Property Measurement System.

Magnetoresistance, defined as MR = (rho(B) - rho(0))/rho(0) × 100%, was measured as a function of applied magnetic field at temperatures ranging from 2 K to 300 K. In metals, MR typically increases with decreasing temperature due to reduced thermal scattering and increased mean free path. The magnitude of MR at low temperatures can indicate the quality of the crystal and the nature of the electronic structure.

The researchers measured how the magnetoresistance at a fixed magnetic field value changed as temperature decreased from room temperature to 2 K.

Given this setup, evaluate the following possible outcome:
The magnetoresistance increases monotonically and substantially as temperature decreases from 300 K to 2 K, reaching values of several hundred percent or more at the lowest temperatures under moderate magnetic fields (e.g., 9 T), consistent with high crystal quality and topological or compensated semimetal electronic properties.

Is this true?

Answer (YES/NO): NO